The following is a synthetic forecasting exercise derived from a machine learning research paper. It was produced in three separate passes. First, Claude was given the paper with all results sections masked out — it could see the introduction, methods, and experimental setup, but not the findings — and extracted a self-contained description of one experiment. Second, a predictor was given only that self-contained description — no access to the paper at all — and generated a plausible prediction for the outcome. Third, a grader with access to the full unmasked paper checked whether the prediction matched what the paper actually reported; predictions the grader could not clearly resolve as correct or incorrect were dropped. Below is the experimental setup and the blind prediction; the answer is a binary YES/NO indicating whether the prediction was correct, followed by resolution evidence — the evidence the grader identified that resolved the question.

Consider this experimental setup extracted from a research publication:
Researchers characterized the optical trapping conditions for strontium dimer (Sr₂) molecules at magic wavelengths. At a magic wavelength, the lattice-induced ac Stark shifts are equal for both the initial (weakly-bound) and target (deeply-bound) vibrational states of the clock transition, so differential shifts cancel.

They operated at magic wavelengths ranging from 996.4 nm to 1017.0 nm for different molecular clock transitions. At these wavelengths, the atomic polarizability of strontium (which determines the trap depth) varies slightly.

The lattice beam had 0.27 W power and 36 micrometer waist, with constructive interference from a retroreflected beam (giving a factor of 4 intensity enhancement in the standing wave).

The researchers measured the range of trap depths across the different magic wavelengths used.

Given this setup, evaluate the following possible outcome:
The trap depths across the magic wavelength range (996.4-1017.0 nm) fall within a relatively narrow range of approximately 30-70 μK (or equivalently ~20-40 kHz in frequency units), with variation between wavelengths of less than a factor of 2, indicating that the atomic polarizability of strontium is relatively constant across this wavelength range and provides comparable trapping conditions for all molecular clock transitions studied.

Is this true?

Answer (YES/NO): NO